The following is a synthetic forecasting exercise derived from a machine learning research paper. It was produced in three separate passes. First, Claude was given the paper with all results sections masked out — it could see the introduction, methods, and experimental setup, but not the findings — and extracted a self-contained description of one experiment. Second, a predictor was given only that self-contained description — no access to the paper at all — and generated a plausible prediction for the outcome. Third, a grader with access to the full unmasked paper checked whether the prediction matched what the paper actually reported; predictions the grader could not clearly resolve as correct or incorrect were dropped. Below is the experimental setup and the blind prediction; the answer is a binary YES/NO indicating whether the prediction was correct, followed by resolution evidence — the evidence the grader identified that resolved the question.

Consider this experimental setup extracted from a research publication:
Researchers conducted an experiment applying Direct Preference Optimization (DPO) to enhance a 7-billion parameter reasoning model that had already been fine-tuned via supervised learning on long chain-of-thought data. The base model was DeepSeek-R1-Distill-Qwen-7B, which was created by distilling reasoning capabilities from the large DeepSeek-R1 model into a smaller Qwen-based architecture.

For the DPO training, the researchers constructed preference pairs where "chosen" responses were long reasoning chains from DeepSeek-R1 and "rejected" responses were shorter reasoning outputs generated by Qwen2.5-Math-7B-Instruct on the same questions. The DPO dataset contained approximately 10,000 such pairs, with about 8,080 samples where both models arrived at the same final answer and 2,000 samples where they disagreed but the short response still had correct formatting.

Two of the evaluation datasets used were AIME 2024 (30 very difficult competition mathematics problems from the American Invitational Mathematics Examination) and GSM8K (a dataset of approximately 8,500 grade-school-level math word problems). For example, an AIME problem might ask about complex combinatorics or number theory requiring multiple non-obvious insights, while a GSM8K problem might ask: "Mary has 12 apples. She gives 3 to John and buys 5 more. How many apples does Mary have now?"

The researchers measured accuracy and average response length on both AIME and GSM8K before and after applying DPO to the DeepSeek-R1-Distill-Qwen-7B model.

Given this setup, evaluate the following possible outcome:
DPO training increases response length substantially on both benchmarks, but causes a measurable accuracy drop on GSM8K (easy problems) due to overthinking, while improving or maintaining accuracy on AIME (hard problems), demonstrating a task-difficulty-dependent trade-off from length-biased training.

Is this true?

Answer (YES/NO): NO